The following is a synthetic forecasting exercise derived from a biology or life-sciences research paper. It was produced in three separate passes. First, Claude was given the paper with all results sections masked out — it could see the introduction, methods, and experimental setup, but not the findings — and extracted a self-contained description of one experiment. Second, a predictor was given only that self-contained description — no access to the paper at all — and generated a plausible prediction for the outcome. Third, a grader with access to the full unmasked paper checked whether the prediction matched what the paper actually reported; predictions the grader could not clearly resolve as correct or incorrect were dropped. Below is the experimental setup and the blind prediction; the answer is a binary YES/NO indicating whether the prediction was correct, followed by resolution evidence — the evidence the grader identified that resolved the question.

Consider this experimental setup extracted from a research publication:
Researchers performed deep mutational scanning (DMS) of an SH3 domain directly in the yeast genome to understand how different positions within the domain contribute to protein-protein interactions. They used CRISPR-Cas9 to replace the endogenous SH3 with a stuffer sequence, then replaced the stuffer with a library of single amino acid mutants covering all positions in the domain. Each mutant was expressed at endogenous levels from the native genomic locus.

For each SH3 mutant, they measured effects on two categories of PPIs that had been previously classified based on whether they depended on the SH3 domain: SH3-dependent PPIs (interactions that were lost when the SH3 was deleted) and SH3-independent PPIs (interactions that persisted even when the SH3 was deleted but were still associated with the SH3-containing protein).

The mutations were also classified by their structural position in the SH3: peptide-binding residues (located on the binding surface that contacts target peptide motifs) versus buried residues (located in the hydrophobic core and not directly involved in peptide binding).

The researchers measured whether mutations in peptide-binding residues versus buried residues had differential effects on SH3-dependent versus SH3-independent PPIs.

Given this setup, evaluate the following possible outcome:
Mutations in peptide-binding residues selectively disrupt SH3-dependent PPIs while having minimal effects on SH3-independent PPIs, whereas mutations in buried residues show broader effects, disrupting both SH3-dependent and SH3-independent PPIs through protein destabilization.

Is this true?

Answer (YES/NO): YES